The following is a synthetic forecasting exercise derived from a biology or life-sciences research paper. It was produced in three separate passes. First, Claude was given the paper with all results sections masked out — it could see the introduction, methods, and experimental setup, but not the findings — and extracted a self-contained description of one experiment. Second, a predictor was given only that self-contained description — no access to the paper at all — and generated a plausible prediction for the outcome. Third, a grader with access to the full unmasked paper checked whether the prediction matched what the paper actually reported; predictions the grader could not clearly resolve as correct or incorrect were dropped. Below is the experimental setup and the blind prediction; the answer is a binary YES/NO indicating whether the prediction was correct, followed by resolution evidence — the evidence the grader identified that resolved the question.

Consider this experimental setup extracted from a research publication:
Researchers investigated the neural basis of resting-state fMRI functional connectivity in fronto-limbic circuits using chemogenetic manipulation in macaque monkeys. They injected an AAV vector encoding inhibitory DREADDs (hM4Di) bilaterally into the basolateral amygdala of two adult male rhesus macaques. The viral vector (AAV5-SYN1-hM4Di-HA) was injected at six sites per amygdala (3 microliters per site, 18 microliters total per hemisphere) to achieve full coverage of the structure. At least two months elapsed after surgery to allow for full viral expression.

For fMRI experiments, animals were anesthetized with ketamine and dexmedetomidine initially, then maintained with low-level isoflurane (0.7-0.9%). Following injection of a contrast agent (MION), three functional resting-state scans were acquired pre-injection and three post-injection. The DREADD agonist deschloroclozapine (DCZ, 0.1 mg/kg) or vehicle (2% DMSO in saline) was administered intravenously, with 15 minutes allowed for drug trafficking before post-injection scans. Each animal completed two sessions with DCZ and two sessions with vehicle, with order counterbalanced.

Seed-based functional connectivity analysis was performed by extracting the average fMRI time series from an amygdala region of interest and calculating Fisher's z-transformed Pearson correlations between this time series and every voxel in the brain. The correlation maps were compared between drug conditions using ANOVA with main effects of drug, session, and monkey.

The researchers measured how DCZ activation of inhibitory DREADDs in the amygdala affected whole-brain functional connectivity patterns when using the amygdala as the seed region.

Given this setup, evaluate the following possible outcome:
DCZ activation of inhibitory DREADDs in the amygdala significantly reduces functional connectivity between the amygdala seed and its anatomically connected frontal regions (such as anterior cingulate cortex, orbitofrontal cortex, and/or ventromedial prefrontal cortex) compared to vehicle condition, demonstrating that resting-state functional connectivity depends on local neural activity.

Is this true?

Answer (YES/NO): NO